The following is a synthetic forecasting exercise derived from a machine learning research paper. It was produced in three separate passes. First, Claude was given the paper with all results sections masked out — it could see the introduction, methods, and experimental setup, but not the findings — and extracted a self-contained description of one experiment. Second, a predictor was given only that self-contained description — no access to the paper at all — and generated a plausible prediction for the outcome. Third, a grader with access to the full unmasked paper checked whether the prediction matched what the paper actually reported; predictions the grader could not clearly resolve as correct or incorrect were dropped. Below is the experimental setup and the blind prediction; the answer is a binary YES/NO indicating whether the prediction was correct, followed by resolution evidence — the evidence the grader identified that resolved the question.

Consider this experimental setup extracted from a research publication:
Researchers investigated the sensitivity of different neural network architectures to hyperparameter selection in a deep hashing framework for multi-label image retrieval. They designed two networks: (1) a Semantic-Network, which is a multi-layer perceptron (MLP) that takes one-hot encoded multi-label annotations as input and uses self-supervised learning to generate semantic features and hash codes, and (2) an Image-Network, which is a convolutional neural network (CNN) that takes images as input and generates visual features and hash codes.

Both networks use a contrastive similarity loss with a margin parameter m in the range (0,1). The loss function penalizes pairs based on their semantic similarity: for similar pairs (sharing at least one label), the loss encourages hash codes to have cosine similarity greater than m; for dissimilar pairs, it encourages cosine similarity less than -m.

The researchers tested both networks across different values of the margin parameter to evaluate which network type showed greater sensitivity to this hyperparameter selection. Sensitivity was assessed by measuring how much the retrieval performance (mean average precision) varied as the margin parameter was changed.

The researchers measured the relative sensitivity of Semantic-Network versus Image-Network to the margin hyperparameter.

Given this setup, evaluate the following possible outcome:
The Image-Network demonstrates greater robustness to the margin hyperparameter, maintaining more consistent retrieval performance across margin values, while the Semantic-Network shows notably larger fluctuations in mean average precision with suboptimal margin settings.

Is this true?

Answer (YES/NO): NO